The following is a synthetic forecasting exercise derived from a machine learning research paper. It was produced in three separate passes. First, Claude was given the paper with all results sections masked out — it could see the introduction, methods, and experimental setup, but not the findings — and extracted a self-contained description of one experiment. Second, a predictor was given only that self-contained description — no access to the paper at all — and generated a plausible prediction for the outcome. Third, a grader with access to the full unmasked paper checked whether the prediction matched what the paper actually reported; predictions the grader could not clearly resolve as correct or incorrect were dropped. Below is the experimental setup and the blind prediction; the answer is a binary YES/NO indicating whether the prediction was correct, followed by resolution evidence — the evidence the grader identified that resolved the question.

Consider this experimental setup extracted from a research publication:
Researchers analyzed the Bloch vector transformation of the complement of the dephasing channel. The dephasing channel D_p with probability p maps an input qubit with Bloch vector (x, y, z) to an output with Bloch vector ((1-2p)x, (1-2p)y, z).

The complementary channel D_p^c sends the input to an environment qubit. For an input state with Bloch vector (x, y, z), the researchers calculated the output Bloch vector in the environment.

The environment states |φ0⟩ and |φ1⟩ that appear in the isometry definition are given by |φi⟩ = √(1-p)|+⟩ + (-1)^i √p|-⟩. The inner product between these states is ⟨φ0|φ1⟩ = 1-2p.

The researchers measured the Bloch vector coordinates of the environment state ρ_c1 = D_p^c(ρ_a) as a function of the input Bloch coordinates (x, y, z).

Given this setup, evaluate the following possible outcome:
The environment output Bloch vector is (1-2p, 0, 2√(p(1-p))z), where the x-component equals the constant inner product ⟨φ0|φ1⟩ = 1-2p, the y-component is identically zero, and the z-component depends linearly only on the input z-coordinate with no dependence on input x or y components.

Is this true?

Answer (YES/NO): YES